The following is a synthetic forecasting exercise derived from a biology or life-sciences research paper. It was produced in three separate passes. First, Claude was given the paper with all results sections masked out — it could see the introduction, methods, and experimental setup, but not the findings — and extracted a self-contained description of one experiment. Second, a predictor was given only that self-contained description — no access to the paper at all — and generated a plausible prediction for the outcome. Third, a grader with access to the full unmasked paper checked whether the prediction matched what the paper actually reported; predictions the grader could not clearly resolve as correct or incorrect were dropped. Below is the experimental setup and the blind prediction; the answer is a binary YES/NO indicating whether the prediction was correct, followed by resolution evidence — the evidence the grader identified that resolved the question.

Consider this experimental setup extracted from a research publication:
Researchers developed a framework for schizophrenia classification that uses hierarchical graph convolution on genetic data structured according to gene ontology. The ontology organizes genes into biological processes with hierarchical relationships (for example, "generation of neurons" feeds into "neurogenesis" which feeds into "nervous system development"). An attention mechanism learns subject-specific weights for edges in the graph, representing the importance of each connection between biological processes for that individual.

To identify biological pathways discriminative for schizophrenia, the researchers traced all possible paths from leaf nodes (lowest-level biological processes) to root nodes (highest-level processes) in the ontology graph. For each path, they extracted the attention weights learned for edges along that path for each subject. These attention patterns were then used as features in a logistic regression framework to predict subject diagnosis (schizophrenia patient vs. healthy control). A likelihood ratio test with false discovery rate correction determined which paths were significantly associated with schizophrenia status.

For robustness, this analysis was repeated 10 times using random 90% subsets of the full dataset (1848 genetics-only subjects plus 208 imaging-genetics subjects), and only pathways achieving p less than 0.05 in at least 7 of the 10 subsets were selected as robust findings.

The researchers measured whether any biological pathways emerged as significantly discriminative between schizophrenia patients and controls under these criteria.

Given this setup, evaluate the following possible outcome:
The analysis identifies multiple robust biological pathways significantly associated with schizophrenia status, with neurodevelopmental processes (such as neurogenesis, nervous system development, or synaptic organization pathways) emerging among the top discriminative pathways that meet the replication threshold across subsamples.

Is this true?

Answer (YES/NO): NO